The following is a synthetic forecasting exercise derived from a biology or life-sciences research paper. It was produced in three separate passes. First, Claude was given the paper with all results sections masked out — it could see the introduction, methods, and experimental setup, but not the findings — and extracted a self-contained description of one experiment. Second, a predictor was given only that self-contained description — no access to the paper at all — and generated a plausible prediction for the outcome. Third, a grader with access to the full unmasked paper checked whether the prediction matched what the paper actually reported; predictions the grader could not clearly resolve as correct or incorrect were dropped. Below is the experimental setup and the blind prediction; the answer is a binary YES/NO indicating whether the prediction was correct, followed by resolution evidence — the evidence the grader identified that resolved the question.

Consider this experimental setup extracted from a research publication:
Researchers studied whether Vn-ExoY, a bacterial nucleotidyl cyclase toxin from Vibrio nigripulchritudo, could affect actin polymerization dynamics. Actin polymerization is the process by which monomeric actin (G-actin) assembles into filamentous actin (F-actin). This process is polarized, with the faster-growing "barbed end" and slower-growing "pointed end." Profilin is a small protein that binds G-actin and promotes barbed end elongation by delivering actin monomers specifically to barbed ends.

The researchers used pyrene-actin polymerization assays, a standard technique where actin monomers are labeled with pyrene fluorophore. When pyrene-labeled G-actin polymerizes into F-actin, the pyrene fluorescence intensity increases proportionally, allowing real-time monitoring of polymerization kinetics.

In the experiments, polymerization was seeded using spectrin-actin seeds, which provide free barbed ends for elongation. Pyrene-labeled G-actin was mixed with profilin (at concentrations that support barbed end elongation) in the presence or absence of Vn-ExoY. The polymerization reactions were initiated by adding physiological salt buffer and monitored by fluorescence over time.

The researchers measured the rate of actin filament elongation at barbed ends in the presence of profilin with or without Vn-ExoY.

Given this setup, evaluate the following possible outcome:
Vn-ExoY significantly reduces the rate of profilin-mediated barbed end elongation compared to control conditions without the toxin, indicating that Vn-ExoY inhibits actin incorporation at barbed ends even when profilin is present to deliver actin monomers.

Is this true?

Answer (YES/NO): YES